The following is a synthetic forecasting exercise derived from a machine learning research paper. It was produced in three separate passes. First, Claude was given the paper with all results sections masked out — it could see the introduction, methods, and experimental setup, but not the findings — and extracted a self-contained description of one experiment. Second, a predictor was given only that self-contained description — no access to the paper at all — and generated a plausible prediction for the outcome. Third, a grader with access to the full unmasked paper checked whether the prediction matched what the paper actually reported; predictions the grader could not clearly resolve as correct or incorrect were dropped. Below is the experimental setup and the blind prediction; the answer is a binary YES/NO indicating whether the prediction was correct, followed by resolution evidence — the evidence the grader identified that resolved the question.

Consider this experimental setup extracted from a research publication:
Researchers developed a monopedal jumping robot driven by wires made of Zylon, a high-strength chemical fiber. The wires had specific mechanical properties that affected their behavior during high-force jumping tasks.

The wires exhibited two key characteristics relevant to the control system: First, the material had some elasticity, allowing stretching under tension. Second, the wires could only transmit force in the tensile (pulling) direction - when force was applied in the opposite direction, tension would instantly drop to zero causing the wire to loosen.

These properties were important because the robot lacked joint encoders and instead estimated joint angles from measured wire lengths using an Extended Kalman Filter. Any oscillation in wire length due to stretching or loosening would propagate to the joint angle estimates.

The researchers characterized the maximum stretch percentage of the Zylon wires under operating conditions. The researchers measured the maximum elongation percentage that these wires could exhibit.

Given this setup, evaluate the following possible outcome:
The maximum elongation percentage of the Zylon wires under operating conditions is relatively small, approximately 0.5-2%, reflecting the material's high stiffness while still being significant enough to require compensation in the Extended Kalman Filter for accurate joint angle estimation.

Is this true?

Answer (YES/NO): NO